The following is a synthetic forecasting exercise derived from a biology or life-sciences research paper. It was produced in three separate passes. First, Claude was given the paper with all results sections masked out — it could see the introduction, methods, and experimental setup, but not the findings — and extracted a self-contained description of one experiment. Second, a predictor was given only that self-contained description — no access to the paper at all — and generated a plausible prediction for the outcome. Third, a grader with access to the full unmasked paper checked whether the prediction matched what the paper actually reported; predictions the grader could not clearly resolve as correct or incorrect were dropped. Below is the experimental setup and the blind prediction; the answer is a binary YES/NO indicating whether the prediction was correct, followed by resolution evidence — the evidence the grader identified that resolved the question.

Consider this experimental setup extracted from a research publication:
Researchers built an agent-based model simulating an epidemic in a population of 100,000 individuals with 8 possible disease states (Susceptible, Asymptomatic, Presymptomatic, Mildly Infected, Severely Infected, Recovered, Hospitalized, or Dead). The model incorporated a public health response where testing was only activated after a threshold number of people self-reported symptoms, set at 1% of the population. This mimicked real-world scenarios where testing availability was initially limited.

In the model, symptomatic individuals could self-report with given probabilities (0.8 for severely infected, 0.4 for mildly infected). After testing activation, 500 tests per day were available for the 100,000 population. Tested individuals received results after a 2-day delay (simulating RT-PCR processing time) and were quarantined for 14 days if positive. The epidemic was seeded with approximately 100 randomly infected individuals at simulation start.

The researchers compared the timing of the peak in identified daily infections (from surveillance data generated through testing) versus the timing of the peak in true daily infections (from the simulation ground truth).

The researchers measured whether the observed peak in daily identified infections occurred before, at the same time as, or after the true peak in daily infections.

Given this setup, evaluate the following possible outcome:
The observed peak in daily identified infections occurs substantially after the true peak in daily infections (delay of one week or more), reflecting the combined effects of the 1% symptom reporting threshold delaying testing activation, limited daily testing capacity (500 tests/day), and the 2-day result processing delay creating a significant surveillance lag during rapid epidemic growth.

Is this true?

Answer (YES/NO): NO